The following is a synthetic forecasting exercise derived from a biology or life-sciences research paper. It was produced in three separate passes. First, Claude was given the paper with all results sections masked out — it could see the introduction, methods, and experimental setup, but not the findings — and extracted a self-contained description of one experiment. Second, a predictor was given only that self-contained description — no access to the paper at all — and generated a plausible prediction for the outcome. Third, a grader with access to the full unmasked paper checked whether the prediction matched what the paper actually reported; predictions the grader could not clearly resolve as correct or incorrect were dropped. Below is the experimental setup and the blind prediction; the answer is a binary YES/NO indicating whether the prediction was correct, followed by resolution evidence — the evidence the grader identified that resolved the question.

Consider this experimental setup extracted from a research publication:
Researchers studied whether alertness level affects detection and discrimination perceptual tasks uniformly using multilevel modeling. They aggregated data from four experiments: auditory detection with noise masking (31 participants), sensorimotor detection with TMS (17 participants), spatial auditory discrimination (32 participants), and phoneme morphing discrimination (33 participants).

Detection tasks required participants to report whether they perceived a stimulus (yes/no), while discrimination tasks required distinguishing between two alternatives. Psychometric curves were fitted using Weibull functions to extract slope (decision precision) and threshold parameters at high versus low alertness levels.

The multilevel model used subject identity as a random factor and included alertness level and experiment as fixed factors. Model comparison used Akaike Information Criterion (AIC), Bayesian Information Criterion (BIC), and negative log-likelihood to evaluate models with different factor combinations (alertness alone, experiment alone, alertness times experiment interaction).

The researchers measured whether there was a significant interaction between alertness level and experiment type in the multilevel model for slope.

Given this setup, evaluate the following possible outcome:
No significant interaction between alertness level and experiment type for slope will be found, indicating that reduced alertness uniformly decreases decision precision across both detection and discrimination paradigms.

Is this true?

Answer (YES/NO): NO